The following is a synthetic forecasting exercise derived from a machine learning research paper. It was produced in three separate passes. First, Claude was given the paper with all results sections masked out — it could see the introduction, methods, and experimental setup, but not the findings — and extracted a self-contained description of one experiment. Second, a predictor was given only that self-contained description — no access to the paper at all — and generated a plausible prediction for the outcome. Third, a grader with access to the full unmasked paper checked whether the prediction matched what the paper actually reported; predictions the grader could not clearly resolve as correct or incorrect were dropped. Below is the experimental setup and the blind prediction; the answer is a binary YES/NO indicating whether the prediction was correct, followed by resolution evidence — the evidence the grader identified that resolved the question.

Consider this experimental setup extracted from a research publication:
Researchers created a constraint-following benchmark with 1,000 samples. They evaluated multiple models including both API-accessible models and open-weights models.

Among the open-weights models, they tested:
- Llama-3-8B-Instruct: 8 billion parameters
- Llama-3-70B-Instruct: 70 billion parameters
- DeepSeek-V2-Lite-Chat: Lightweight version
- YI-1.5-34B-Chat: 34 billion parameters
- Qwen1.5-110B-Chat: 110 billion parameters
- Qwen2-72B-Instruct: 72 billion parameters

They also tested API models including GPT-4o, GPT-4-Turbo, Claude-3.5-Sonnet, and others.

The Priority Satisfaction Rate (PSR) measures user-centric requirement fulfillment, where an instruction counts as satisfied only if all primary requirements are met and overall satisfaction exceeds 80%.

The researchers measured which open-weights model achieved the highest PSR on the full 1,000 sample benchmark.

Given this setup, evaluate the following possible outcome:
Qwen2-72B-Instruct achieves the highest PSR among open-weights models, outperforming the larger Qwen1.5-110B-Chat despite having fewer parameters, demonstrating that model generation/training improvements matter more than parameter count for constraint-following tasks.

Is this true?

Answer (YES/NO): YES